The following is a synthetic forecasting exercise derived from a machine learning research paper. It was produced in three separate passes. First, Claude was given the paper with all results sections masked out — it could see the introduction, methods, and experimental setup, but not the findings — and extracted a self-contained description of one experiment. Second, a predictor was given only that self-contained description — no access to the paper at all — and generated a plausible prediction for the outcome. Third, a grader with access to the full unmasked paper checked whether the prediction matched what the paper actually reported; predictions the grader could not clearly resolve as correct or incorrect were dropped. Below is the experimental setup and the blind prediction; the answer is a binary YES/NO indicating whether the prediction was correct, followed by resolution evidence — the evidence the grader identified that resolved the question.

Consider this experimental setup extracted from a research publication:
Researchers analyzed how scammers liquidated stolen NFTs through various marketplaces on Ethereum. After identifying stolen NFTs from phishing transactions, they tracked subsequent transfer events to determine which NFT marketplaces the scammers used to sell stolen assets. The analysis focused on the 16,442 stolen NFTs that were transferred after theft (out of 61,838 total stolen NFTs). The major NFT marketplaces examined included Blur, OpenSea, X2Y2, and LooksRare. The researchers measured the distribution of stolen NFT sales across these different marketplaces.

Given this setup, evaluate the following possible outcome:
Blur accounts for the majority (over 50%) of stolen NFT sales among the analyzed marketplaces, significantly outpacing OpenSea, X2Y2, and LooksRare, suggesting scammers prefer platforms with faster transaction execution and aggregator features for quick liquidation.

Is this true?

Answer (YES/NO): YES